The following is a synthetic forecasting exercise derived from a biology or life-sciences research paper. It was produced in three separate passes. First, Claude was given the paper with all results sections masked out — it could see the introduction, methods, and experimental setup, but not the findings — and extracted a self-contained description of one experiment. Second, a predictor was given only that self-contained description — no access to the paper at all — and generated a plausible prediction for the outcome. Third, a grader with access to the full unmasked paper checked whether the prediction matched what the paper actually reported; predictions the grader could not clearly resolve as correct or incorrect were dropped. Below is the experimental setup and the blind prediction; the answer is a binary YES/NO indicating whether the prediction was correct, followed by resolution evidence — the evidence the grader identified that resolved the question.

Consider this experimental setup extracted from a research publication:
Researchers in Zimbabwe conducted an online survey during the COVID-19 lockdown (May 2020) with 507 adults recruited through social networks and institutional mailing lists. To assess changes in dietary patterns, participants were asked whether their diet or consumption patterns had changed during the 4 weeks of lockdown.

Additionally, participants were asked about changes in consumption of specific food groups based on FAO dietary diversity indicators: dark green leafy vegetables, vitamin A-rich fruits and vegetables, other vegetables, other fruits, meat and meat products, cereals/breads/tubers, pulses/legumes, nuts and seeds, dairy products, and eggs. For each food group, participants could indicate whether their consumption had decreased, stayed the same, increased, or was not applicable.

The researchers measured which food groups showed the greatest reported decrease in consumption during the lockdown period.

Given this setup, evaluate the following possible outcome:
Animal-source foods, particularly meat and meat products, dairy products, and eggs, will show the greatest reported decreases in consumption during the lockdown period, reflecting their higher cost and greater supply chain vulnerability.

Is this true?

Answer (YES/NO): NO